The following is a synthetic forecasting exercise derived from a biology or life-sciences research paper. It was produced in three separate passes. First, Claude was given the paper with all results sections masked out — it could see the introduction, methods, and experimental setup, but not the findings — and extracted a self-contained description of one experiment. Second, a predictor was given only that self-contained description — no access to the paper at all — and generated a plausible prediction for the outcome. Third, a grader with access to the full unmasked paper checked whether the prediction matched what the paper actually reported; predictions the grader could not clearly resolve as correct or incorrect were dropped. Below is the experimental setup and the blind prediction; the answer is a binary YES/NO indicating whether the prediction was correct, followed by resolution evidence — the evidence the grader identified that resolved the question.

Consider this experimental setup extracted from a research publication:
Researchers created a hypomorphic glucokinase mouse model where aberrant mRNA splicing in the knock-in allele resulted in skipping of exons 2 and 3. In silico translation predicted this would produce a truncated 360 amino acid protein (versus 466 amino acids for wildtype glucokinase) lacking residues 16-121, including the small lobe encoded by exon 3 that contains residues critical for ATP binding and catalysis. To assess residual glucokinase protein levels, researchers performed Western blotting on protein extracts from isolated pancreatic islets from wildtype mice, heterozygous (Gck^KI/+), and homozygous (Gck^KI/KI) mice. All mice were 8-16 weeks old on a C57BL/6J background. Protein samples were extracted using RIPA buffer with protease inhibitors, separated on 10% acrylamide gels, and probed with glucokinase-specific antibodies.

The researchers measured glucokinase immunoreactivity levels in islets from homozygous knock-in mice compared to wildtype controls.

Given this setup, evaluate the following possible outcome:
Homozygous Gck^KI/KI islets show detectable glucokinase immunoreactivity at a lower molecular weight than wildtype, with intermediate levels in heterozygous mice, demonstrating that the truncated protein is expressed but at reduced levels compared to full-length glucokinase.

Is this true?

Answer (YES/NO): NO